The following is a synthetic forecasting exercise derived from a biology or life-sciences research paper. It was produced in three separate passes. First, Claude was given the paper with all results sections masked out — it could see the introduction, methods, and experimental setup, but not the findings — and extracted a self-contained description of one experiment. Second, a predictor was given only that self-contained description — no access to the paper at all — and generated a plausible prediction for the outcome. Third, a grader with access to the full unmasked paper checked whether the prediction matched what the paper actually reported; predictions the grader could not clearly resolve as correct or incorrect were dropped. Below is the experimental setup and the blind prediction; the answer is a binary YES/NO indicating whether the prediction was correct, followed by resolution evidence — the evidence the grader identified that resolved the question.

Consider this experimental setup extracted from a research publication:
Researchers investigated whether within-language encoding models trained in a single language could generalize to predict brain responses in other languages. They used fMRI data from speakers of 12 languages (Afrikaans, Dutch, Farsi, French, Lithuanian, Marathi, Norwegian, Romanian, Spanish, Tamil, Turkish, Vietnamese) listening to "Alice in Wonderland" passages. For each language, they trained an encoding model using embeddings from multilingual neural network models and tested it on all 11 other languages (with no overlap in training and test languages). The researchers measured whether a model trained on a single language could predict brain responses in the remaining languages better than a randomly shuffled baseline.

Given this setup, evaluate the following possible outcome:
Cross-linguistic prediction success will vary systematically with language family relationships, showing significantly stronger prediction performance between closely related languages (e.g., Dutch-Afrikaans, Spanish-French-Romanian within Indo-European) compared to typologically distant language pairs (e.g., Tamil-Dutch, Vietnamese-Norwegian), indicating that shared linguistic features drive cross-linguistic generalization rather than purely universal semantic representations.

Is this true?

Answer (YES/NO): NO